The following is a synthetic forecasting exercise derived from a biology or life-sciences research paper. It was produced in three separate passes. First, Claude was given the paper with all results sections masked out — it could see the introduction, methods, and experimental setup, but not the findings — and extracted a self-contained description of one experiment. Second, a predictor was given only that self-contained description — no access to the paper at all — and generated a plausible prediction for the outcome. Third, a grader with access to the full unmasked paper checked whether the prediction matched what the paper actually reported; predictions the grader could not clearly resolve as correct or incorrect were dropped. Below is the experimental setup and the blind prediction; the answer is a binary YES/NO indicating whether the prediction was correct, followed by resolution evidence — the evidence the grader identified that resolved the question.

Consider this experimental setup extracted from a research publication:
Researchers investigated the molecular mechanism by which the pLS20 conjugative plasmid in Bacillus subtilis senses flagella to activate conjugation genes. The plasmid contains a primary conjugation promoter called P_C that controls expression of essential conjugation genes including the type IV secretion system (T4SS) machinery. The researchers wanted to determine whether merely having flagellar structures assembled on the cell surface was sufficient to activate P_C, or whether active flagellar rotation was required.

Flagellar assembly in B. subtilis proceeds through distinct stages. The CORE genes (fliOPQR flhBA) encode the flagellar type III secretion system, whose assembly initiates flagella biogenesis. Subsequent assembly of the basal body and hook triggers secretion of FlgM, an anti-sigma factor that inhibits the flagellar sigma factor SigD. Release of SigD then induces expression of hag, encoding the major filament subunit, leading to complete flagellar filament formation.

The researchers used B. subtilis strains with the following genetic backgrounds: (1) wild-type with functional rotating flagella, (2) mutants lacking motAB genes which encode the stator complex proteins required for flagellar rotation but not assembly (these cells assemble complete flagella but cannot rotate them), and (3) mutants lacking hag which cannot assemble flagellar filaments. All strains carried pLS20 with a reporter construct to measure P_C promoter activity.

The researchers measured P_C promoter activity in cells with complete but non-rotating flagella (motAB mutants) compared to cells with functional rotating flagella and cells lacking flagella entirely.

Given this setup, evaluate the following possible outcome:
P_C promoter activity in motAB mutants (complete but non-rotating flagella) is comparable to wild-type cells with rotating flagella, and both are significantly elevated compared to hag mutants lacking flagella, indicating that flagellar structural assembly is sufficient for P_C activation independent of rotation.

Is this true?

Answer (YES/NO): NO